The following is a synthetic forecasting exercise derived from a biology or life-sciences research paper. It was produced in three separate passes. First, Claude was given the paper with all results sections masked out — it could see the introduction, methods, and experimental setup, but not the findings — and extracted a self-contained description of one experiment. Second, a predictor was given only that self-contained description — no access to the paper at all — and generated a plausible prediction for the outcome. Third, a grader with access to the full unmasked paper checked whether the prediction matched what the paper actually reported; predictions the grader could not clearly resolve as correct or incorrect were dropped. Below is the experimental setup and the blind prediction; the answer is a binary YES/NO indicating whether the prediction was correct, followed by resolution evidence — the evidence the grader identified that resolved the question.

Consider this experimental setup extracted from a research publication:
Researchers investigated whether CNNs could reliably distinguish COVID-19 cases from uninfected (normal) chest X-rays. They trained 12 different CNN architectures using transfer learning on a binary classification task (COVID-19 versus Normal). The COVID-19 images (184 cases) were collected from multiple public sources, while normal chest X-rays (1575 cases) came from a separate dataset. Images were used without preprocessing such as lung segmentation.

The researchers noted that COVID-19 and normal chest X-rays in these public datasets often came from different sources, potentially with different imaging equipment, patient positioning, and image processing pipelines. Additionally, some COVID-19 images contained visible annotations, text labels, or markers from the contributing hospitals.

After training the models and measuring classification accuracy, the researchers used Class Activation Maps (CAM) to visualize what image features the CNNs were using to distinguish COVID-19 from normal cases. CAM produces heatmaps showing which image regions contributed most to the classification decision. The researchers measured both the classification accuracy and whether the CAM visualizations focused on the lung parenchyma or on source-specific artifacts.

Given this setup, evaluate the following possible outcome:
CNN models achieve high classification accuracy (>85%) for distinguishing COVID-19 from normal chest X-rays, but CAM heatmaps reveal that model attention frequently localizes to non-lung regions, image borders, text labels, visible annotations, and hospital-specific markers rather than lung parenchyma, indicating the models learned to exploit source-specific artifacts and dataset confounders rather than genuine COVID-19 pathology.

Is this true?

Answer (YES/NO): YES